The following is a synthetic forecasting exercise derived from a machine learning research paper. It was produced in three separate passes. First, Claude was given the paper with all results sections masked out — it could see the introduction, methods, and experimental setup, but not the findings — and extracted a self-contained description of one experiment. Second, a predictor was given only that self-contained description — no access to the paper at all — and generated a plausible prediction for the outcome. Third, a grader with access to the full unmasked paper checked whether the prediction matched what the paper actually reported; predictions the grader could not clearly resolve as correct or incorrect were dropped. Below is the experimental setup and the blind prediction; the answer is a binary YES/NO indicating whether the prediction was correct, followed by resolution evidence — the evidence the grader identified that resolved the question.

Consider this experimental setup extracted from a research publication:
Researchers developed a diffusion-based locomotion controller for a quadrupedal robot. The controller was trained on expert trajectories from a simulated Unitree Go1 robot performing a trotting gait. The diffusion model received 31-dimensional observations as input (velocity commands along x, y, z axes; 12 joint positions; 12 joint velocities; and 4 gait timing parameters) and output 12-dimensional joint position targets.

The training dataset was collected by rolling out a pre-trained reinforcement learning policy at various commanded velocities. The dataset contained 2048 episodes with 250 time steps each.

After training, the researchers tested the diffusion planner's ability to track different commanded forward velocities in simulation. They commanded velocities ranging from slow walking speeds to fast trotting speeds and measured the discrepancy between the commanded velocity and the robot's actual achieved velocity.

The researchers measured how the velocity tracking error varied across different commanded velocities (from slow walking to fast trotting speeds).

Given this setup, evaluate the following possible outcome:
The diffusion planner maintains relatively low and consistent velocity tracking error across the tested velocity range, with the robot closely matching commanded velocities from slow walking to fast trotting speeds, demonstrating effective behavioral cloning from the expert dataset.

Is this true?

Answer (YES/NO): NO